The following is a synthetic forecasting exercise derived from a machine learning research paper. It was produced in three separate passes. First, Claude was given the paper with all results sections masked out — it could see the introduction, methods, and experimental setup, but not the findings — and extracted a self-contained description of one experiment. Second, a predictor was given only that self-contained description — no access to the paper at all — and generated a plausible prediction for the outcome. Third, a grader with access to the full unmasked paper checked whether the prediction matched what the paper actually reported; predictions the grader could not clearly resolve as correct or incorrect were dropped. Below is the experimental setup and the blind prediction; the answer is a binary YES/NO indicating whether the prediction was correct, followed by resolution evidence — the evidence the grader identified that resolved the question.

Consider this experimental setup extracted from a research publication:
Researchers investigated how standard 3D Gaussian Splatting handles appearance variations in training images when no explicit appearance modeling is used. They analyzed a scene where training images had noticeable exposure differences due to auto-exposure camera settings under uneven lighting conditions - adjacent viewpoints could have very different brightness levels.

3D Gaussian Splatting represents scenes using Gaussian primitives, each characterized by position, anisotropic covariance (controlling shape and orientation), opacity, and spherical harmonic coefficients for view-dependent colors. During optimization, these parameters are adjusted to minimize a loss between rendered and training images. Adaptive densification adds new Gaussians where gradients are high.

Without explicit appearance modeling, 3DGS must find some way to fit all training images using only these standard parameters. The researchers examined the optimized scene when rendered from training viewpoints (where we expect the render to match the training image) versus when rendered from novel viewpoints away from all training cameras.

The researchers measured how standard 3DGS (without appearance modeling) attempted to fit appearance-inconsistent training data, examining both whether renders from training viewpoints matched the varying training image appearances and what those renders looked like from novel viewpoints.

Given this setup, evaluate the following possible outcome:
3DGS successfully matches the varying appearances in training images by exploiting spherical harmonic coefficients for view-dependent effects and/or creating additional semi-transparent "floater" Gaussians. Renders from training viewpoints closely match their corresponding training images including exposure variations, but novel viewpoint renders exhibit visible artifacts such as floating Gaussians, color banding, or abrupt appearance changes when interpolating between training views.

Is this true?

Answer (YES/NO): YES